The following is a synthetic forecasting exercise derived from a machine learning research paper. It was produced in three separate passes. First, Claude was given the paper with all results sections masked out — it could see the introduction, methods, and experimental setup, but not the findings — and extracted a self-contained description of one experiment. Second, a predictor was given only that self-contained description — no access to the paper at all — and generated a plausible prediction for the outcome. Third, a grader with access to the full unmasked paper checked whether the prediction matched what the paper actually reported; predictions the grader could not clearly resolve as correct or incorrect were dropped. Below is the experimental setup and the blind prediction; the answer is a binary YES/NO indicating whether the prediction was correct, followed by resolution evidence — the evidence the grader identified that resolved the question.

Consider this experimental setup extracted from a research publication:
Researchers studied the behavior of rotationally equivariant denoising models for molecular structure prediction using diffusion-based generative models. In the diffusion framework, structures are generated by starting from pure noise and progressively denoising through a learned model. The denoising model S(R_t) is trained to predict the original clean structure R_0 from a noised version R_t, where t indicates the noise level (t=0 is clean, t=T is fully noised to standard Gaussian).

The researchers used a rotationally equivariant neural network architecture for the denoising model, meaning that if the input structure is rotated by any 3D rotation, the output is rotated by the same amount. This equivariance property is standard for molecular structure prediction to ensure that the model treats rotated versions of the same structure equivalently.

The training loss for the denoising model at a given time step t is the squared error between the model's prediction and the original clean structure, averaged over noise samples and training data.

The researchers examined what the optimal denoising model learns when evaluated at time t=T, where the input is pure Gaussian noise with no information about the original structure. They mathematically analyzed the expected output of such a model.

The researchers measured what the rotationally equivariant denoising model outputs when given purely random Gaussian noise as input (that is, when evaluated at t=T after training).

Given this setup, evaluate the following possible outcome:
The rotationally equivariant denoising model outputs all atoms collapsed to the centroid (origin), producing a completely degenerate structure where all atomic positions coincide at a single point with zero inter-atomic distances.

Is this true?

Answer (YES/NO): YES